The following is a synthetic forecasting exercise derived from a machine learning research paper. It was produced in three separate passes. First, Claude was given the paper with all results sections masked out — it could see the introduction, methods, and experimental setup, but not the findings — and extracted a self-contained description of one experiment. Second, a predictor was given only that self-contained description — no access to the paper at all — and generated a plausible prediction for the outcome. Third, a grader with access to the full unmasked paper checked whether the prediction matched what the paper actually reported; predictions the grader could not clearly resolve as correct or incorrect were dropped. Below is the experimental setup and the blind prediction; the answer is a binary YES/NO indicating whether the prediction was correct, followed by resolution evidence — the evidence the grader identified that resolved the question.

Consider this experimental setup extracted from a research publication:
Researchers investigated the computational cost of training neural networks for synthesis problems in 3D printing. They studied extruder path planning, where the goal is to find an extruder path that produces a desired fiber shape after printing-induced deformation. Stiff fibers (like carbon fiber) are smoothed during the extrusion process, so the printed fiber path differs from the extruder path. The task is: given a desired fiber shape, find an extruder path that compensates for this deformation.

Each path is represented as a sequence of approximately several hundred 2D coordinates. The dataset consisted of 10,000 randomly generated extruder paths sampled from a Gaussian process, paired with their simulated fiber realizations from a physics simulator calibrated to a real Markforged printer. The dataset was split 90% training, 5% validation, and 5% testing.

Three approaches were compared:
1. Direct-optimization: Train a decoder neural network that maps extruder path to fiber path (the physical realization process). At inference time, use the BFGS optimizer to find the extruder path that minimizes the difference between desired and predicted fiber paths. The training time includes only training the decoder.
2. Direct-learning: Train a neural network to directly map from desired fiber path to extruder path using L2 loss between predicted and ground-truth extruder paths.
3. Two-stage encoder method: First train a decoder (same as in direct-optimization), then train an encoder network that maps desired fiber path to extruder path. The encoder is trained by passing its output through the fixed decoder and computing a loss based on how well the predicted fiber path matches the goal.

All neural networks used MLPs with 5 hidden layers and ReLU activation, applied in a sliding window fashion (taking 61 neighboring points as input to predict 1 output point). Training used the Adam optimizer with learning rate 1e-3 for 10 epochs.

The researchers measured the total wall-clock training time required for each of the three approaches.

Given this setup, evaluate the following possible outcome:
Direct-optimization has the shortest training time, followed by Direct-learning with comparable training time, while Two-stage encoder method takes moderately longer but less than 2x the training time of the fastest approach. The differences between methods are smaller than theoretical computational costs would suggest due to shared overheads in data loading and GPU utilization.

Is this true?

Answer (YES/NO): NO